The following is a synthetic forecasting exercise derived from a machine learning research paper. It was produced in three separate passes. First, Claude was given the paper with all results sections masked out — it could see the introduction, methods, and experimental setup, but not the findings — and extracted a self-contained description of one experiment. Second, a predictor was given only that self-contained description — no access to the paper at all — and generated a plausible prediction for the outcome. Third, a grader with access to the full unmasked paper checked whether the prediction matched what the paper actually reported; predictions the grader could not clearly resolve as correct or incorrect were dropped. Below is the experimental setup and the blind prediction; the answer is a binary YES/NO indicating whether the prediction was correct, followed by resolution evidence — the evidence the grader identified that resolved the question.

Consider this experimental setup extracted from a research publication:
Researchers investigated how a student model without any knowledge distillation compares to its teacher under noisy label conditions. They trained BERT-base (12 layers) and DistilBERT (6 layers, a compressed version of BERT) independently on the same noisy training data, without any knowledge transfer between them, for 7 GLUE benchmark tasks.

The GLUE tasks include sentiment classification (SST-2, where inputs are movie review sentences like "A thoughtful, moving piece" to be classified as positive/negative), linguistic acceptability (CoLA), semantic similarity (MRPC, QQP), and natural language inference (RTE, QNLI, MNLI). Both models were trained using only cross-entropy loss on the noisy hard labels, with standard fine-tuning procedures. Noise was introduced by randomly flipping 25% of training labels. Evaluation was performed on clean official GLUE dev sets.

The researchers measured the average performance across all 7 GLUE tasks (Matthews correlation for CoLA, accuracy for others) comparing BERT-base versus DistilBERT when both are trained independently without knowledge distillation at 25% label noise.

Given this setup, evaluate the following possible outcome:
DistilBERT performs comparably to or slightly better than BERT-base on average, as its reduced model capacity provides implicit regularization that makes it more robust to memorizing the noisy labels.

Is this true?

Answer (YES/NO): NO